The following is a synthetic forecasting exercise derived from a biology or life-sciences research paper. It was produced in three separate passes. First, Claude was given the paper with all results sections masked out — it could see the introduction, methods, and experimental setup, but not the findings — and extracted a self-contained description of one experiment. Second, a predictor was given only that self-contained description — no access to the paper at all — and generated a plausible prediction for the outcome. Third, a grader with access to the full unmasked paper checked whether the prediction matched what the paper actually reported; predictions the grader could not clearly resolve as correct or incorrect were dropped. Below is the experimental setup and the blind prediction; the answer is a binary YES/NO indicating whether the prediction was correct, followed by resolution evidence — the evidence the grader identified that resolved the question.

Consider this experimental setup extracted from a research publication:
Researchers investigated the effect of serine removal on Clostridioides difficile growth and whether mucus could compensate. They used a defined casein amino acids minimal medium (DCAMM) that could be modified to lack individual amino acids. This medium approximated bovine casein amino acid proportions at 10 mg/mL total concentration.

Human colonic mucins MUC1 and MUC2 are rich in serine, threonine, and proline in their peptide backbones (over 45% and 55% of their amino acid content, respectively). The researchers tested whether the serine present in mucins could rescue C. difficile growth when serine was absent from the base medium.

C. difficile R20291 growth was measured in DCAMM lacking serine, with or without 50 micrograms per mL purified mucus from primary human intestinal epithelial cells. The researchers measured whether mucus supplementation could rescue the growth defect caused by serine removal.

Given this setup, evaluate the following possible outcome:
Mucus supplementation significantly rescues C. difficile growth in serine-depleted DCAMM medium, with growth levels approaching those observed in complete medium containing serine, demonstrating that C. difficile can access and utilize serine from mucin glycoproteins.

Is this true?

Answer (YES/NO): YES